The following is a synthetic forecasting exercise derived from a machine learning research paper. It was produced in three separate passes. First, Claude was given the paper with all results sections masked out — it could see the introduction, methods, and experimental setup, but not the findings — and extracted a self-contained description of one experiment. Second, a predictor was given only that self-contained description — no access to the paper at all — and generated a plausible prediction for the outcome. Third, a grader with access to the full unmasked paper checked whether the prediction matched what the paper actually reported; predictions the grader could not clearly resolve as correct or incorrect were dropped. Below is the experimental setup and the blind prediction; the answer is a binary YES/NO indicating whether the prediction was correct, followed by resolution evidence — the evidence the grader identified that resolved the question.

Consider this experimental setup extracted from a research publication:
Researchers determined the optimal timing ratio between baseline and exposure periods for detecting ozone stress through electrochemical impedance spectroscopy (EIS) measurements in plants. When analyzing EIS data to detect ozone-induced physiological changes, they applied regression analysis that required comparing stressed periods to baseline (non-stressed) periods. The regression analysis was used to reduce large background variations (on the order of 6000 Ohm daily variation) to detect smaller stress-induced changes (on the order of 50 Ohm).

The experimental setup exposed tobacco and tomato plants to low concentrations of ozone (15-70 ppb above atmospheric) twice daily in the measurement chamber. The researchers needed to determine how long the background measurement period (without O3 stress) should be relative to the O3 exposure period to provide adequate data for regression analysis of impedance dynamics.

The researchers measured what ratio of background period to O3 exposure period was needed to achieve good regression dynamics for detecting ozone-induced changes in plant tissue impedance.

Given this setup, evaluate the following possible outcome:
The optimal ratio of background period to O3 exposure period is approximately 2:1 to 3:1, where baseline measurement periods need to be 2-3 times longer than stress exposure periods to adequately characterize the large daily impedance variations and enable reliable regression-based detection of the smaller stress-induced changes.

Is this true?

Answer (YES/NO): YES